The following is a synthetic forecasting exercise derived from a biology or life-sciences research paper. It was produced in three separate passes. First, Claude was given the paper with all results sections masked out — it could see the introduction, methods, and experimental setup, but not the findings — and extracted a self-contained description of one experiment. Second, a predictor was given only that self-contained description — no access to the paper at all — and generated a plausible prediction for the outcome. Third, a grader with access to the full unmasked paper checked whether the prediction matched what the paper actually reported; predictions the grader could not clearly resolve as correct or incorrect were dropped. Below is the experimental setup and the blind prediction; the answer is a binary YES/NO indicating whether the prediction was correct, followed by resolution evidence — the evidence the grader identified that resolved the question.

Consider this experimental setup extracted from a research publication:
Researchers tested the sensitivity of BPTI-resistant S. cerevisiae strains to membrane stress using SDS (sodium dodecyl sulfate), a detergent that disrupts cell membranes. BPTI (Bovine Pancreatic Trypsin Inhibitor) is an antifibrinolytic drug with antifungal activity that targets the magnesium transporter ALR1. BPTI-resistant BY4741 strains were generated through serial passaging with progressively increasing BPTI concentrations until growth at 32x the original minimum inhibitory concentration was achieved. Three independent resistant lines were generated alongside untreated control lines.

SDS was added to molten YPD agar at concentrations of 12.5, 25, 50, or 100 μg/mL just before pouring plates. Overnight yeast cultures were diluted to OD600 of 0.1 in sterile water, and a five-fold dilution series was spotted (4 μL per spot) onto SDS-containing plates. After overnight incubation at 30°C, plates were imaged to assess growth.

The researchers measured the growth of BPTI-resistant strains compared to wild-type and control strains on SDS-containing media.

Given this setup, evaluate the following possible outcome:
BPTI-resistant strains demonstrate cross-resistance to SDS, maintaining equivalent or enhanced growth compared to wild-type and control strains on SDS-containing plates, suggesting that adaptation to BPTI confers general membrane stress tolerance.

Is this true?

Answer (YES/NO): NO